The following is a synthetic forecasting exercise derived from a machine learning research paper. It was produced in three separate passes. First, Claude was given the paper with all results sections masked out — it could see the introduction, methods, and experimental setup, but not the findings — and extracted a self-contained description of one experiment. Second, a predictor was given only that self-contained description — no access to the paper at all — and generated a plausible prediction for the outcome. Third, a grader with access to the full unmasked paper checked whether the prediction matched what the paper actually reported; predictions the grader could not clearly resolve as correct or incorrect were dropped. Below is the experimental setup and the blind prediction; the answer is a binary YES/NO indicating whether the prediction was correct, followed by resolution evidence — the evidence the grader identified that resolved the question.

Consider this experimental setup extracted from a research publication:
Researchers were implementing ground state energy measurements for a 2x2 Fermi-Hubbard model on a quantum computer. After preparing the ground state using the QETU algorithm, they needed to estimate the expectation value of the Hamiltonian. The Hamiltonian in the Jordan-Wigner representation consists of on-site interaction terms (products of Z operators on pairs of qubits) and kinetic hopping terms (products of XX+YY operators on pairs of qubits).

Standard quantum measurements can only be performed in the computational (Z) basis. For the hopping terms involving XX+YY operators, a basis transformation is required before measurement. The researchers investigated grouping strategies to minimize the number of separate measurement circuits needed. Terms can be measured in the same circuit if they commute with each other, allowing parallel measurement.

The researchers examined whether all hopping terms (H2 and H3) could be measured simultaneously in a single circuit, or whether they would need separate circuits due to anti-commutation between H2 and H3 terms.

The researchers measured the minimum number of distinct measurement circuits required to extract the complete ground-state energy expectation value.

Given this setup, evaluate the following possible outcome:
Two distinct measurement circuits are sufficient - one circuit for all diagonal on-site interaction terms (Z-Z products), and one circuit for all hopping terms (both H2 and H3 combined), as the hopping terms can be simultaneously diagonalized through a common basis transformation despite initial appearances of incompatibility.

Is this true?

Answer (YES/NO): NO